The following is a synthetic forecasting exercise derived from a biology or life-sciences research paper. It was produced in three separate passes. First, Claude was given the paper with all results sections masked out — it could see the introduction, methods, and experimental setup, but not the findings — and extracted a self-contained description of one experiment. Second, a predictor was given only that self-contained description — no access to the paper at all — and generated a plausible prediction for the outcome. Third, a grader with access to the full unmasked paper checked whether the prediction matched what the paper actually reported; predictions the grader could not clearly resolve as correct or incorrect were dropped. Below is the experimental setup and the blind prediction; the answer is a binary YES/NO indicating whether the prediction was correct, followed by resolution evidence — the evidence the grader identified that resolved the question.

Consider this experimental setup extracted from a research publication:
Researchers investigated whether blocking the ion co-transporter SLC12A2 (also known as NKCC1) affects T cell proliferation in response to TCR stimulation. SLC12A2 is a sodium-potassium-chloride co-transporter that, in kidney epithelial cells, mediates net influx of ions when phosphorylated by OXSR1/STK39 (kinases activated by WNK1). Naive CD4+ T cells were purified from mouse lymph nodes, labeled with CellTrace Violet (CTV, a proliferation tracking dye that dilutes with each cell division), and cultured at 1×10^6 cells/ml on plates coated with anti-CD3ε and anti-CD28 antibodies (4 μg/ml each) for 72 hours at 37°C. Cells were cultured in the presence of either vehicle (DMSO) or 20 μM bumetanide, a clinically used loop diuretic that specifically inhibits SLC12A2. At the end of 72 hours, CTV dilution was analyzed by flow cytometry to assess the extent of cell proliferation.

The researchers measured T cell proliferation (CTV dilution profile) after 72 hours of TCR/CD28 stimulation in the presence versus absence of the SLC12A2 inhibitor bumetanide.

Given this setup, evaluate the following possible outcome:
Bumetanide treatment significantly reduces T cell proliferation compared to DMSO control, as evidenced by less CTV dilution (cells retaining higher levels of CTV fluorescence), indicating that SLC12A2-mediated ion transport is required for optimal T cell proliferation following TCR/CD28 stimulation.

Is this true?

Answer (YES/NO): NO